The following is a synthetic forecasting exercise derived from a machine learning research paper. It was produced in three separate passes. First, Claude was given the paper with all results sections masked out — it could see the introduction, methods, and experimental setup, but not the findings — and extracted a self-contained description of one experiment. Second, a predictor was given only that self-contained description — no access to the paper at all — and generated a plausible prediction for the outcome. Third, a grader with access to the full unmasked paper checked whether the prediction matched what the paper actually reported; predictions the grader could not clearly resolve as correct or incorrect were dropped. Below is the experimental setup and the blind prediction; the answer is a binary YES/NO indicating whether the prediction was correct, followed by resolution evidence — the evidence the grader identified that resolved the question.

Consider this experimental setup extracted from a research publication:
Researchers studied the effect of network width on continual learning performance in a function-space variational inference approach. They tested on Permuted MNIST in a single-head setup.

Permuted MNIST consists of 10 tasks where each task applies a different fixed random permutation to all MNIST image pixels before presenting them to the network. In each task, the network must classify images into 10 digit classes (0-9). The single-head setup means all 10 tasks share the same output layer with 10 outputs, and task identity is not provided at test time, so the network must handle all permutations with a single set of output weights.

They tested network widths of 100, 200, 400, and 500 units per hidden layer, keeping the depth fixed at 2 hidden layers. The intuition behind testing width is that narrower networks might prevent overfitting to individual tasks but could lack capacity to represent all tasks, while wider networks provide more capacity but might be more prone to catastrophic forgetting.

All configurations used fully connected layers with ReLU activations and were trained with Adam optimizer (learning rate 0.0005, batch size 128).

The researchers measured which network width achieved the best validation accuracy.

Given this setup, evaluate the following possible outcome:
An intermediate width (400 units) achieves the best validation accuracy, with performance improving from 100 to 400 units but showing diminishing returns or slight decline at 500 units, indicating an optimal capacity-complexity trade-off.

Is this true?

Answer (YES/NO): NO